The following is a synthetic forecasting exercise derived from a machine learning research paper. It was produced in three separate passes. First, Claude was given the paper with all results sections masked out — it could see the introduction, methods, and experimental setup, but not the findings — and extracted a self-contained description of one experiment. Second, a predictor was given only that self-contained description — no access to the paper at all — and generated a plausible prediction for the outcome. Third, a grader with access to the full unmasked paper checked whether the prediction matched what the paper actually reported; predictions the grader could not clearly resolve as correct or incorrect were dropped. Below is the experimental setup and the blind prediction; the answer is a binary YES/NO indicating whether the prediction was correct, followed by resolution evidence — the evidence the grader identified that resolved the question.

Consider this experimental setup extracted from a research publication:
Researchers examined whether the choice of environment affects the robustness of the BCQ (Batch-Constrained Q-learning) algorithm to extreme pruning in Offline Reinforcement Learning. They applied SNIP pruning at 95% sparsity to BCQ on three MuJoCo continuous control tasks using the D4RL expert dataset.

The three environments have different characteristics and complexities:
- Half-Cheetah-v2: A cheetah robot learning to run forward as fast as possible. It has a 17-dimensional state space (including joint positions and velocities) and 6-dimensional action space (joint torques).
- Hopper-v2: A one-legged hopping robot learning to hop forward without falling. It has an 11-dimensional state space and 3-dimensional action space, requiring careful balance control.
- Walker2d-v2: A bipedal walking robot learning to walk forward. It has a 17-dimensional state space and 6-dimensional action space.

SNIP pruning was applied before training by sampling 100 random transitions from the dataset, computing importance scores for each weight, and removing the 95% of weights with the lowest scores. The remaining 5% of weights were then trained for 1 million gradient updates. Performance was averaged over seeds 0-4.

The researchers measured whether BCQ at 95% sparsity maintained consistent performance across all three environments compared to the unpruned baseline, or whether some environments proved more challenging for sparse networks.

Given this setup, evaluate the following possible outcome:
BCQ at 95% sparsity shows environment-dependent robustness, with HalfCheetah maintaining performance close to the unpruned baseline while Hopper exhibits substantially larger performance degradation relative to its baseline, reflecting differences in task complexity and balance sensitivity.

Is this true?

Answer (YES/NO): YES